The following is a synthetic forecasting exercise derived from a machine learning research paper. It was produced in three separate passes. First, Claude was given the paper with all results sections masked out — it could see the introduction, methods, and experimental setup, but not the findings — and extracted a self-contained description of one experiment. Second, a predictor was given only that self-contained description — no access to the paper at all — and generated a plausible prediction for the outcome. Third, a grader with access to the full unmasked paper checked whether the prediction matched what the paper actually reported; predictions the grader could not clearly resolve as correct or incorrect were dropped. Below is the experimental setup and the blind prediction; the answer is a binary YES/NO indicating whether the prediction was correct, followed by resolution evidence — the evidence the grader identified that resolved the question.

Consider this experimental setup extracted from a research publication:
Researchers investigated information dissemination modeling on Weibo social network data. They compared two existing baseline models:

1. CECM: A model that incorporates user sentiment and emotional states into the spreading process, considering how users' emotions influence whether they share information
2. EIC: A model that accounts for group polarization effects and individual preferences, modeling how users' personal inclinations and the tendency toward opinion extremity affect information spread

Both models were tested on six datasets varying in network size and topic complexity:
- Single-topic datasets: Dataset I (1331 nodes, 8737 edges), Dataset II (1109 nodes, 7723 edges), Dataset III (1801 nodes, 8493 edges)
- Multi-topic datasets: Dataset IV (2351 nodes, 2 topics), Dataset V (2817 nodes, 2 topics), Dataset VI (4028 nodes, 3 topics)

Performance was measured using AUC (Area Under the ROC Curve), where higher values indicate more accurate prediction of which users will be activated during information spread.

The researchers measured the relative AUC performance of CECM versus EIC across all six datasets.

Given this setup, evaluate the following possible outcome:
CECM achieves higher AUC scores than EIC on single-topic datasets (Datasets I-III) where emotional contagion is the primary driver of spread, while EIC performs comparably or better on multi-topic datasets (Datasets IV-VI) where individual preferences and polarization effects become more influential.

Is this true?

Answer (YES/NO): NO